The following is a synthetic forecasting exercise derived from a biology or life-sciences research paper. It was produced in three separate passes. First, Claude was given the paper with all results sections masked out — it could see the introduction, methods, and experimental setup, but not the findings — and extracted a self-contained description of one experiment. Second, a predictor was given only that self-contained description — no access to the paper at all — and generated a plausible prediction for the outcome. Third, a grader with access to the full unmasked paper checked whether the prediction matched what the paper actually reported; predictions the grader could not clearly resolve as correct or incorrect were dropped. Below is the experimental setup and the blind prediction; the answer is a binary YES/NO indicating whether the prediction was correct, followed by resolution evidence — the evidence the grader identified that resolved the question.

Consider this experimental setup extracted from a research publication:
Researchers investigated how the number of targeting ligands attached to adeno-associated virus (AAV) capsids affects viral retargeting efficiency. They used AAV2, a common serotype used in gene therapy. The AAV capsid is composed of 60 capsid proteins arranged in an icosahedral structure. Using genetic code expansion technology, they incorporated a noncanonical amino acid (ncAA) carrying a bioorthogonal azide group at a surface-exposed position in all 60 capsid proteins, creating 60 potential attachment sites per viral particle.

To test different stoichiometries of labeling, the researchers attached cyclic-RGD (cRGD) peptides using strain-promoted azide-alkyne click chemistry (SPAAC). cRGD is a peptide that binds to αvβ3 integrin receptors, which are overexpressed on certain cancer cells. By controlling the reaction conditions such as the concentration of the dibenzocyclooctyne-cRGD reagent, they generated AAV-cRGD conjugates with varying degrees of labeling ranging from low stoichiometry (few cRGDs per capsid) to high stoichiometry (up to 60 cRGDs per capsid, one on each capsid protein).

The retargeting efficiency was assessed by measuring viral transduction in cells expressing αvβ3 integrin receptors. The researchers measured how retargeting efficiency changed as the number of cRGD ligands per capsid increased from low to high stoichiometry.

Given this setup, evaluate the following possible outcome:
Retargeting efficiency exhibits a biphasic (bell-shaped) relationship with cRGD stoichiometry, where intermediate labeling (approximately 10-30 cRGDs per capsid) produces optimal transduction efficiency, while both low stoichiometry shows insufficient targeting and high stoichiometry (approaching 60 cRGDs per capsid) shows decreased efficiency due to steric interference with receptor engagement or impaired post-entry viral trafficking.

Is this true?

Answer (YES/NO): YES